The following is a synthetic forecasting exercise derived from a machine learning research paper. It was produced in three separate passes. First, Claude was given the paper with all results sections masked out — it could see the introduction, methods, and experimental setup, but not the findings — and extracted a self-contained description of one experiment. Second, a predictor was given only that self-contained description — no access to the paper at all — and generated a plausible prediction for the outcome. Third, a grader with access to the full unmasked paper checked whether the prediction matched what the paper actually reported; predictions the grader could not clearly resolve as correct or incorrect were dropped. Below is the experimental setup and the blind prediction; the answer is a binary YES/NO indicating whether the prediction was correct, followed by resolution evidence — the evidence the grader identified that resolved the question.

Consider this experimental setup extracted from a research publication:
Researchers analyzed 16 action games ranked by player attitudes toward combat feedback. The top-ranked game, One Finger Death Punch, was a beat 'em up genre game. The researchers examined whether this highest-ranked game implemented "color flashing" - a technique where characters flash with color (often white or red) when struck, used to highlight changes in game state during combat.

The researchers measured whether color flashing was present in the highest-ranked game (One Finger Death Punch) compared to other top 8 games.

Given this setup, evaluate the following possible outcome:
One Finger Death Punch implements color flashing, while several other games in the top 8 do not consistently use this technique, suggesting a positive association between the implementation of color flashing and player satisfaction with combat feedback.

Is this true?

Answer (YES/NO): NO